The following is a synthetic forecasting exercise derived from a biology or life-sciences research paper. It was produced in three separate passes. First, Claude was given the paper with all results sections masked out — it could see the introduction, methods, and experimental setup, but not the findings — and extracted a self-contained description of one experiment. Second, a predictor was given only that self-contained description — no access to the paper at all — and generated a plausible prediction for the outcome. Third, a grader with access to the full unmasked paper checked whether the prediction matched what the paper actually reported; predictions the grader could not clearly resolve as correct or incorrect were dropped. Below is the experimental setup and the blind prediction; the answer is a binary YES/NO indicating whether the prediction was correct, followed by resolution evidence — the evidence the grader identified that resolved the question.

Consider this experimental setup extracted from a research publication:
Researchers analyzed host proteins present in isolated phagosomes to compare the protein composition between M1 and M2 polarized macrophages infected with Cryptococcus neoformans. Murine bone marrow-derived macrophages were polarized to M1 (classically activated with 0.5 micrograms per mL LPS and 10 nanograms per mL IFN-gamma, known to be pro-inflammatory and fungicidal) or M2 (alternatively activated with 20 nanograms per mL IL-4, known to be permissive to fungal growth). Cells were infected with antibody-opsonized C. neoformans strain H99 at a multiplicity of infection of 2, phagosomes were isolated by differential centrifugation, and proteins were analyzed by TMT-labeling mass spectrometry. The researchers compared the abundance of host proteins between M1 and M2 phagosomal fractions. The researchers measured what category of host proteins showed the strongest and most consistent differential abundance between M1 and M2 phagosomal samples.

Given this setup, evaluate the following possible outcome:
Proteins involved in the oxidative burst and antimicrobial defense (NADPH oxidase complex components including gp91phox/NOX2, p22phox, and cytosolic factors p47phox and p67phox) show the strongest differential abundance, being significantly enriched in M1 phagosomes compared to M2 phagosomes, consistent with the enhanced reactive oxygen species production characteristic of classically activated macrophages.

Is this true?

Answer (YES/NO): NO